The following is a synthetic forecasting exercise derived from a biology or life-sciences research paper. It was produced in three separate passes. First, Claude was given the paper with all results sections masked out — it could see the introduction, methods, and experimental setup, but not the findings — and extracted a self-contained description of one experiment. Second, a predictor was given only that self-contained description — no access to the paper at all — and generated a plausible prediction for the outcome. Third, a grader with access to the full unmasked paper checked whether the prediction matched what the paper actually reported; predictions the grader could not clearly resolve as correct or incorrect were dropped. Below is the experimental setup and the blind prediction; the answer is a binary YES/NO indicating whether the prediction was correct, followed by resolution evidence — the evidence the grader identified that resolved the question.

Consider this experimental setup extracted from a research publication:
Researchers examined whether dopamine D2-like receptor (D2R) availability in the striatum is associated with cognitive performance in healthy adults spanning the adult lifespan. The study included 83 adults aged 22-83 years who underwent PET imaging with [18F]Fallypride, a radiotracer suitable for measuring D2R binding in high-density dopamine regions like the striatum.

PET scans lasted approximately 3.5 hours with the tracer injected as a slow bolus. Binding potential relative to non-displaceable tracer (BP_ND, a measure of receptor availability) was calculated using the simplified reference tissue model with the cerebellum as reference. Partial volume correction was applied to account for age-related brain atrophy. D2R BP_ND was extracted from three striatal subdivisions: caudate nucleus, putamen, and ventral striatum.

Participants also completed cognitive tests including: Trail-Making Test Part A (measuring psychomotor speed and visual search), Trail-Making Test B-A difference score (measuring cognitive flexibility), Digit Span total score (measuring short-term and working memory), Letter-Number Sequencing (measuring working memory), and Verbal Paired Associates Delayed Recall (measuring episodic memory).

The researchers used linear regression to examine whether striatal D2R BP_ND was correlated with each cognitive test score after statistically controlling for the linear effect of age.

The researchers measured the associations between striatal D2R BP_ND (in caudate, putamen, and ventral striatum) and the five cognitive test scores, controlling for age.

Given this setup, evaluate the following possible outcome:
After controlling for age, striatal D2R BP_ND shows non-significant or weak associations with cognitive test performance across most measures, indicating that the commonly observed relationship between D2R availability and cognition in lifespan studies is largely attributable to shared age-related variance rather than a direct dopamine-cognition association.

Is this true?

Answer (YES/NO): YES